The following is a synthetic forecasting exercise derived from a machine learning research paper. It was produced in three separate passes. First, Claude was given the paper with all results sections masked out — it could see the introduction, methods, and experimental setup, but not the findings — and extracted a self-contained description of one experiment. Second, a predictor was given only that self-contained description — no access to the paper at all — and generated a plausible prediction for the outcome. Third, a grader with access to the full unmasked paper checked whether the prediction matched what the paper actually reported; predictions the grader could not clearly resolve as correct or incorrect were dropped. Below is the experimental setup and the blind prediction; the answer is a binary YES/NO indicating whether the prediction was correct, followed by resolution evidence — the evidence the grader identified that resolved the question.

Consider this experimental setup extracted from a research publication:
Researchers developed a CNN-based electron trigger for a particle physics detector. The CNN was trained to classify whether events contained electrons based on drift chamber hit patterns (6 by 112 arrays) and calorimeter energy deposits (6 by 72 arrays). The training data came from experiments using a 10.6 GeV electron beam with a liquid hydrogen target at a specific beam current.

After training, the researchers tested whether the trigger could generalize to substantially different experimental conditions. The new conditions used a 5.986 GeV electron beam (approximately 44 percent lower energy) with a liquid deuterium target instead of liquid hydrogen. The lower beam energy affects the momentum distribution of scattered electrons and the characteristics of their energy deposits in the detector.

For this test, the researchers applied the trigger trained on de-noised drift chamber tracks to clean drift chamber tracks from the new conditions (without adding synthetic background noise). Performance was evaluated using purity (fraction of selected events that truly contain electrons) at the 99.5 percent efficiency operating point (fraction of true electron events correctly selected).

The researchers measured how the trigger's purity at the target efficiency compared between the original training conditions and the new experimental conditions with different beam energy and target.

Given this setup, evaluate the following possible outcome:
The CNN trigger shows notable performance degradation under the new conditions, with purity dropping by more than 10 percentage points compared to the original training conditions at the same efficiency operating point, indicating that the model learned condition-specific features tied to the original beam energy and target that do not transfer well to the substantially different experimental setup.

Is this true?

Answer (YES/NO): NO